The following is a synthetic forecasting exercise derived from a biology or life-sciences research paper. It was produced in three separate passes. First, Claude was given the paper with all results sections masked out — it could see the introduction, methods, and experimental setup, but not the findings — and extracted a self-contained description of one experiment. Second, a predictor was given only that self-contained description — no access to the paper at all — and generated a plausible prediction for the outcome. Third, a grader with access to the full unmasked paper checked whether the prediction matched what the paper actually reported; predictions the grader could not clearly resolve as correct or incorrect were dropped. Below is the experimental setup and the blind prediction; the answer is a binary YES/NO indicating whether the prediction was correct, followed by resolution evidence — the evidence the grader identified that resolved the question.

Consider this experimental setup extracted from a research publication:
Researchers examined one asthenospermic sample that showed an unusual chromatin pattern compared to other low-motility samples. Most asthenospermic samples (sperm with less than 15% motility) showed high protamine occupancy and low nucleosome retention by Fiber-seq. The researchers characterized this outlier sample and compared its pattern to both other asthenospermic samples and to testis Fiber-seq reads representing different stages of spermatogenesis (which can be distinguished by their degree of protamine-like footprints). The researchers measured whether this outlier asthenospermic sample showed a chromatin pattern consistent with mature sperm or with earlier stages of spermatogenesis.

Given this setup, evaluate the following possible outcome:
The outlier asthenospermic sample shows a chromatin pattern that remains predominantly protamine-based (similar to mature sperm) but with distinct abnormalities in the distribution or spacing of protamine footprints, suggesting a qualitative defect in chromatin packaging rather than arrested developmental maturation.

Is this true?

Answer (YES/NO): NO